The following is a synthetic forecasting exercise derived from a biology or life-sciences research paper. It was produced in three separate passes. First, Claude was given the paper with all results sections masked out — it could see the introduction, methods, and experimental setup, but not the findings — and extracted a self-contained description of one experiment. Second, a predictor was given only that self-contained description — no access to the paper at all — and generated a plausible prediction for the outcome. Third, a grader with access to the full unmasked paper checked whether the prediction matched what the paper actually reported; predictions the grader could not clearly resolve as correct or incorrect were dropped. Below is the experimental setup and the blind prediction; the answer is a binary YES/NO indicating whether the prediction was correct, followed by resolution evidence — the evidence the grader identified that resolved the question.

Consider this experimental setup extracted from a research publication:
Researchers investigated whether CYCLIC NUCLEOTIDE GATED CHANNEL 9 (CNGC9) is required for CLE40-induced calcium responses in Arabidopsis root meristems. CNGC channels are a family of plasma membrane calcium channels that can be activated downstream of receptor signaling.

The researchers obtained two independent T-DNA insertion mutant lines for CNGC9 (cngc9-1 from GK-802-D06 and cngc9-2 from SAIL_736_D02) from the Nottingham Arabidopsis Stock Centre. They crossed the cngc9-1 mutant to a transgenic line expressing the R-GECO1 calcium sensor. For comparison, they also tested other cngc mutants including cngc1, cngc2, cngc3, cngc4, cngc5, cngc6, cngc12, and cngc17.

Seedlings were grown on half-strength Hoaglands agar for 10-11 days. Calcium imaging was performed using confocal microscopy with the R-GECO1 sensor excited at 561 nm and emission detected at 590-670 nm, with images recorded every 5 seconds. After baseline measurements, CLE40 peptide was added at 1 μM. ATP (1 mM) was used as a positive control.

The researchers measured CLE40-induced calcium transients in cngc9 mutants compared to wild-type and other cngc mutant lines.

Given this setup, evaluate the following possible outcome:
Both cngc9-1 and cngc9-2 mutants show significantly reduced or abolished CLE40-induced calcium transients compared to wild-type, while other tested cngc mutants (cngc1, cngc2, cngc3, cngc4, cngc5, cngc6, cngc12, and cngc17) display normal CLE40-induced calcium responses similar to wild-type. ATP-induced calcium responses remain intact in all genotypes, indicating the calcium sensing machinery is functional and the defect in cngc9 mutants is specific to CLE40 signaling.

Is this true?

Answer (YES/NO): NO